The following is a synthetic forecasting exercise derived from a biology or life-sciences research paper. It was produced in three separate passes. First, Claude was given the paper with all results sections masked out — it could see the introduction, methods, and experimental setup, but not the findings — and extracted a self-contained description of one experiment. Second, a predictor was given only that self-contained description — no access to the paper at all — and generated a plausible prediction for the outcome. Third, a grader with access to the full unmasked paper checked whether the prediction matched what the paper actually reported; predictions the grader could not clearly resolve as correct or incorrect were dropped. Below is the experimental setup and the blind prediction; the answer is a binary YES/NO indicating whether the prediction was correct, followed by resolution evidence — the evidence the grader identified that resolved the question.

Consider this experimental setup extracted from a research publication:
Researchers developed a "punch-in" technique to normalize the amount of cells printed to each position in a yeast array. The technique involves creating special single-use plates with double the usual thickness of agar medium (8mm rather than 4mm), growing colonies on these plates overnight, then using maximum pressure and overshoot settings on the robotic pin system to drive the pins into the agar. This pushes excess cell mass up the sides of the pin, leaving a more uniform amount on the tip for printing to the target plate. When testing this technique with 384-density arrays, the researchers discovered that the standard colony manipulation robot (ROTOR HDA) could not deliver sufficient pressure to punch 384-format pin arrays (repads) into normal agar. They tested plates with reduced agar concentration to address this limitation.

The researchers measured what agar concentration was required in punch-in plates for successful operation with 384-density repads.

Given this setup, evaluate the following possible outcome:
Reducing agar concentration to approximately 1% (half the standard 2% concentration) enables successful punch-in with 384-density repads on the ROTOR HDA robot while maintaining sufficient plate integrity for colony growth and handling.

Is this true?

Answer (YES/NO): NO